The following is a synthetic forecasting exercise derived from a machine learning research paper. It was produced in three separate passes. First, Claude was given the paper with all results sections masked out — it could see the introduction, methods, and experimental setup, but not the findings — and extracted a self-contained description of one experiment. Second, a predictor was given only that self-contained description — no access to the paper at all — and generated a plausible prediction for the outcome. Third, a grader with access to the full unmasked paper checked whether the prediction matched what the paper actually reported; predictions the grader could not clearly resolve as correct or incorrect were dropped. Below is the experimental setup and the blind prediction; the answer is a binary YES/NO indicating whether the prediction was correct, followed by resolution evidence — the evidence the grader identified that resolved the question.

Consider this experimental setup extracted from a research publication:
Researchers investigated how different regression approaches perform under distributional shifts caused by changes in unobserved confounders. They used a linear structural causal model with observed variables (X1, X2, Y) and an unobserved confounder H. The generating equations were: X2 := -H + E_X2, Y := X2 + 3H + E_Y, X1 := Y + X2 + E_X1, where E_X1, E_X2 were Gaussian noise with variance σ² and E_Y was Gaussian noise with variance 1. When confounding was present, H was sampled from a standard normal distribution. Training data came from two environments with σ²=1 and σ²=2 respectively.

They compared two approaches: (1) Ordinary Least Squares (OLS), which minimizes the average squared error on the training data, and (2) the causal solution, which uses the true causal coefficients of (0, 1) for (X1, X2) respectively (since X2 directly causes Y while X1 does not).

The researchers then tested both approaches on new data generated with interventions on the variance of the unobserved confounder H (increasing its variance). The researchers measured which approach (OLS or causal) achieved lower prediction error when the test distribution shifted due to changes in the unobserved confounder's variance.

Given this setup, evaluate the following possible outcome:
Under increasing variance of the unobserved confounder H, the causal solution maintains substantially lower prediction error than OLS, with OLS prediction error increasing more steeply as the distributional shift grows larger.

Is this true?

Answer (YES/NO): NO